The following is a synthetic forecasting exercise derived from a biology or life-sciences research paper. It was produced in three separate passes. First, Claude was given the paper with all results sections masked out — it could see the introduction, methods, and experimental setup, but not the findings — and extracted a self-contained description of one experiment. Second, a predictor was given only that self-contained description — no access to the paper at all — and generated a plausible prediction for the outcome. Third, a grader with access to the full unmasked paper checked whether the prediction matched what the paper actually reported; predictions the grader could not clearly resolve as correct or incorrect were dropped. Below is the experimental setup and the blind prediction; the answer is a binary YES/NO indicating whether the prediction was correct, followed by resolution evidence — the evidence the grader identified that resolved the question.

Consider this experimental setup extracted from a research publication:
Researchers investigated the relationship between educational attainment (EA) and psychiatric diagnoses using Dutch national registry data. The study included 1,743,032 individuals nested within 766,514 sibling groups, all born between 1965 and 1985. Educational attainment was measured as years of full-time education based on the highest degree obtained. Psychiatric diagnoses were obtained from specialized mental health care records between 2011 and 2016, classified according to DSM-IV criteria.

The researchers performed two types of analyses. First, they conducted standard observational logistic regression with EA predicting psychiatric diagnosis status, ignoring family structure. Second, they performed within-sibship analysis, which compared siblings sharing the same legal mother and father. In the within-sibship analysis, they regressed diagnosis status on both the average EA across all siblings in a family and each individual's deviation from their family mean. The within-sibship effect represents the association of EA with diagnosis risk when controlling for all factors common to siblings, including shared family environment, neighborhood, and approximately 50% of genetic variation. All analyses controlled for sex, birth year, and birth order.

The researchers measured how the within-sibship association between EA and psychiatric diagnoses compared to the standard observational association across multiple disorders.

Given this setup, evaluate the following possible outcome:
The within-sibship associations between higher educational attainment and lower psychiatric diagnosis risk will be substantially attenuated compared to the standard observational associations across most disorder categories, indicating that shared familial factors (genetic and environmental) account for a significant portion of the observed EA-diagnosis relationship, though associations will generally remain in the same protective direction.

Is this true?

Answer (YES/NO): NO